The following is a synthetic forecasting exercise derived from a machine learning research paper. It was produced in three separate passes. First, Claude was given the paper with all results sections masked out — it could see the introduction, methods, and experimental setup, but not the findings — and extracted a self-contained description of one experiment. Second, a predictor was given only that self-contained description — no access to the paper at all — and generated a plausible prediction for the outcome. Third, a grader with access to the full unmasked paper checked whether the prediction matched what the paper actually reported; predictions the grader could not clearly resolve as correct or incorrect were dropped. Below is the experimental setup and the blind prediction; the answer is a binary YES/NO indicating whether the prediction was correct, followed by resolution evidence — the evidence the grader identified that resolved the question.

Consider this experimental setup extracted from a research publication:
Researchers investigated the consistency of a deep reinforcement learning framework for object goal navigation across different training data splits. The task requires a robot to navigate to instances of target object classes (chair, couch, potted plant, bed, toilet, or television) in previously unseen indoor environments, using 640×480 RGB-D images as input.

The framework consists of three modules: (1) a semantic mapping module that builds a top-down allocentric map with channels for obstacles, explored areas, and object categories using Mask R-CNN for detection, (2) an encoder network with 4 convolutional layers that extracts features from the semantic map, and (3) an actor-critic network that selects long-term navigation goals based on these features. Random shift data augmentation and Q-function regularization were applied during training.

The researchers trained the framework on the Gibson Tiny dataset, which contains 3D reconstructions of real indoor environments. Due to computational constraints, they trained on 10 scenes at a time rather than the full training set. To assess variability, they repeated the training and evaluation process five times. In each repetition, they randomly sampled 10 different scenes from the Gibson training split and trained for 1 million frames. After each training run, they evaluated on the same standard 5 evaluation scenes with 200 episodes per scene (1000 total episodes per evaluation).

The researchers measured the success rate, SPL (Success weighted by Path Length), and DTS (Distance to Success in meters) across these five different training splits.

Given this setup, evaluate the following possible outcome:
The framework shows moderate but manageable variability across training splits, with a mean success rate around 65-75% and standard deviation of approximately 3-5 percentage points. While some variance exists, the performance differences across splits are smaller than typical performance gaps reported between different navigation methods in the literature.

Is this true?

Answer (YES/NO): NO